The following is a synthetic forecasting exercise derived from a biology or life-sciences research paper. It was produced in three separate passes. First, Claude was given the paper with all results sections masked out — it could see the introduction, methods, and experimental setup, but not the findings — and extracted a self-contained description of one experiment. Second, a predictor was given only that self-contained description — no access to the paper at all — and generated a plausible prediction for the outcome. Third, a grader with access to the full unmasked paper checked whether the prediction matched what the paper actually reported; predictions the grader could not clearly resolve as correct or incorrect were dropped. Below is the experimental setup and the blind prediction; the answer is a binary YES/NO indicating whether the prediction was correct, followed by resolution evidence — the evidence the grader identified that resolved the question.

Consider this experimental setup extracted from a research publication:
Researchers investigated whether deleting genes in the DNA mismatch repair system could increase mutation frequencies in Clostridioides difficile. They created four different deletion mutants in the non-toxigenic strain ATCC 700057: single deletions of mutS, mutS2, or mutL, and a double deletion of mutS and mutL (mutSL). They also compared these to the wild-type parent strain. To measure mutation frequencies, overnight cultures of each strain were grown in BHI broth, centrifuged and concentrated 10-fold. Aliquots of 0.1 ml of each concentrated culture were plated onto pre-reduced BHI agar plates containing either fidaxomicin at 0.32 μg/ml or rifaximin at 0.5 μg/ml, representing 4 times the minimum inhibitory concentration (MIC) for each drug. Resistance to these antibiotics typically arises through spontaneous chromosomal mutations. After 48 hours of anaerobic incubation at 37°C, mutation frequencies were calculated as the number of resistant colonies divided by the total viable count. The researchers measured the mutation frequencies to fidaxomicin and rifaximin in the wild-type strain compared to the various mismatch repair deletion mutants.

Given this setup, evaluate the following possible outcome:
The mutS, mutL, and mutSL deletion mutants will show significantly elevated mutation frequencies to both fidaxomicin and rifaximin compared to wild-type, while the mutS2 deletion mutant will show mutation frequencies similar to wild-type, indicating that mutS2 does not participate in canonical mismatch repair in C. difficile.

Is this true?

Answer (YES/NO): YES